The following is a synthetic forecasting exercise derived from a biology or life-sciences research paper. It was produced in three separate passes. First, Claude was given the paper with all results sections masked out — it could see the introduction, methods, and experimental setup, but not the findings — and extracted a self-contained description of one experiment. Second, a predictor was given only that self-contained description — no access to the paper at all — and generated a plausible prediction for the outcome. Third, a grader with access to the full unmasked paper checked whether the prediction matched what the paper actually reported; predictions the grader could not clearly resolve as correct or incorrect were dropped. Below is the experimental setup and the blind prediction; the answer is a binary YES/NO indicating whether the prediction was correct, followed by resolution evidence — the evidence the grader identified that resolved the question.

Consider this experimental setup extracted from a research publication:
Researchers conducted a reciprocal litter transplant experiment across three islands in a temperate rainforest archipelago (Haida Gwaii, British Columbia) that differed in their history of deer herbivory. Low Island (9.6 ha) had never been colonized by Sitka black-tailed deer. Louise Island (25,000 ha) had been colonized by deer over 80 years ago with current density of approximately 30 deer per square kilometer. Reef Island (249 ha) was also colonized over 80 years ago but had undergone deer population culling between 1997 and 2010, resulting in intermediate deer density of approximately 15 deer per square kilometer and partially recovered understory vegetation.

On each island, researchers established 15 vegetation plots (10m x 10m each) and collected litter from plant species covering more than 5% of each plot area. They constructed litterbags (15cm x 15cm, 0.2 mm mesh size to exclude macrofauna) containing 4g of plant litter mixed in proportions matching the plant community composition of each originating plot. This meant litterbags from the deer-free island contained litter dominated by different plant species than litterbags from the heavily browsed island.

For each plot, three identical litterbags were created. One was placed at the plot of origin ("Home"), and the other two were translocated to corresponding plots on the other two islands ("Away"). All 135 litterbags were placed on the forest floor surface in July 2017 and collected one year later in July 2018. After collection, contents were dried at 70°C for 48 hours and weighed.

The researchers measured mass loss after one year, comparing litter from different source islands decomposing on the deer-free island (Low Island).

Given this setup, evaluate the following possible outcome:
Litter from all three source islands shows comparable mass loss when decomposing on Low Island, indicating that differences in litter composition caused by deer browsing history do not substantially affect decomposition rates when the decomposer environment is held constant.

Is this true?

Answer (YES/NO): NO